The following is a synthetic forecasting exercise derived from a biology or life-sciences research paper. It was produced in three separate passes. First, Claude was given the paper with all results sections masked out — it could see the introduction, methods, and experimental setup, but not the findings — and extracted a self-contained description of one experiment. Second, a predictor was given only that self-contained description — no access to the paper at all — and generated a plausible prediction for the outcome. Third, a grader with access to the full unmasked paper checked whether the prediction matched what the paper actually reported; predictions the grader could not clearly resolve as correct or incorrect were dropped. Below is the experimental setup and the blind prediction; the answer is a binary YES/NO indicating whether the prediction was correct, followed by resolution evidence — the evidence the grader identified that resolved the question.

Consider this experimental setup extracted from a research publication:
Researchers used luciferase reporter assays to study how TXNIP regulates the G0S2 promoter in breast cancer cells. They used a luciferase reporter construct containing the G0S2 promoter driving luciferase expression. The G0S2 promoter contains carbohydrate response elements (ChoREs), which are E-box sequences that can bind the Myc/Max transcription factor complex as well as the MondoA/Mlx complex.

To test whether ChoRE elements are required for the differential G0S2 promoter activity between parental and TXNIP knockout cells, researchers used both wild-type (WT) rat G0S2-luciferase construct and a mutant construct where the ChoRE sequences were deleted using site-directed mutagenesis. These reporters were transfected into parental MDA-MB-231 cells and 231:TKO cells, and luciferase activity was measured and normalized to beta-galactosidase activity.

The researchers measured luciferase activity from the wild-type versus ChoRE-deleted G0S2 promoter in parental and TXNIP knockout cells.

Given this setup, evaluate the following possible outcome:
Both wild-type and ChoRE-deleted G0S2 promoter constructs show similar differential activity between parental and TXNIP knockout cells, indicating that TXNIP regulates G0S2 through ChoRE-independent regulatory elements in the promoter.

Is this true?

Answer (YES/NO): NO